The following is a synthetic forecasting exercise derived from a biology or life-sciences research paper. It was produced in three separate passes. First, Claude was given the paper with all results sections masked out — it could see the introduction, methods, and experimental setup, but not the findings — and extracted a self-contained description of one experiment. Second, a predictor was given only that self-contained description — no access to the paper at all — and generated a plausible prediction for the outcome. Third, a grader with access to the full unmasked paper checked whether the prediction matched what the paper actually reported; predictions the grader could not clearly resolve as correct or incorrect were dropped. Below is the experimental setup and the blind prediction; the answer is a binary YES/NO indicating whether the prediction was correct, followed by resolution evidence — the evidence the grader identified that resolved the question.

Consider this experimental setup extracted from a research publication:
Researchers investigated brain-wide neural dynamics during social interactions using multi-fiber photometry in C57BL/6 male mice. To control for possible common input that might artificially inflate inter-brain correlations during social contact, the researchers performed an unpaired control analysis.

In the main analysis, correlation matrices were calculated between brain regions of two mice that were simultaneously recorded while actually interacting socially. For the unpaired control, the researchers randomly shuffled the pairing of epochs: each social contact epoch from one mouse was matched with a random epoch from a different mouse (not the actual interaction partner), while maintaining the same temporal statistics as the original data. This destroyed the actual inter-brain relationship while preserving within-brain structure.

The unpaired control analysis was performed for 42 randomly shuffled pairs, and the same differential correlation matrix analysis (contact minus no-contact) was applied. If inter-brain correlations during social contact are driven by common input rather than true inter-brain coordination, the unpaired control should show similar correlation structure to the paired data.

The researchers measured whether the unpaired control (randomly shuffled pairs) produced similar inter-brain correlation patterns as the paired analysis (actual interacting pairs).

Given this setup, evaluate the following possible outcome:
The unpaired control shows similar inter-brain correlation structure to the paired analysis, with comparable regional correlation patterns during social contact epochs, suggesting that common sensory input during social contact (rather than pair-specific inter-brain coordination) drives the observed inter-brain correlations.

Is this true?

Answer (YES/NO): NO